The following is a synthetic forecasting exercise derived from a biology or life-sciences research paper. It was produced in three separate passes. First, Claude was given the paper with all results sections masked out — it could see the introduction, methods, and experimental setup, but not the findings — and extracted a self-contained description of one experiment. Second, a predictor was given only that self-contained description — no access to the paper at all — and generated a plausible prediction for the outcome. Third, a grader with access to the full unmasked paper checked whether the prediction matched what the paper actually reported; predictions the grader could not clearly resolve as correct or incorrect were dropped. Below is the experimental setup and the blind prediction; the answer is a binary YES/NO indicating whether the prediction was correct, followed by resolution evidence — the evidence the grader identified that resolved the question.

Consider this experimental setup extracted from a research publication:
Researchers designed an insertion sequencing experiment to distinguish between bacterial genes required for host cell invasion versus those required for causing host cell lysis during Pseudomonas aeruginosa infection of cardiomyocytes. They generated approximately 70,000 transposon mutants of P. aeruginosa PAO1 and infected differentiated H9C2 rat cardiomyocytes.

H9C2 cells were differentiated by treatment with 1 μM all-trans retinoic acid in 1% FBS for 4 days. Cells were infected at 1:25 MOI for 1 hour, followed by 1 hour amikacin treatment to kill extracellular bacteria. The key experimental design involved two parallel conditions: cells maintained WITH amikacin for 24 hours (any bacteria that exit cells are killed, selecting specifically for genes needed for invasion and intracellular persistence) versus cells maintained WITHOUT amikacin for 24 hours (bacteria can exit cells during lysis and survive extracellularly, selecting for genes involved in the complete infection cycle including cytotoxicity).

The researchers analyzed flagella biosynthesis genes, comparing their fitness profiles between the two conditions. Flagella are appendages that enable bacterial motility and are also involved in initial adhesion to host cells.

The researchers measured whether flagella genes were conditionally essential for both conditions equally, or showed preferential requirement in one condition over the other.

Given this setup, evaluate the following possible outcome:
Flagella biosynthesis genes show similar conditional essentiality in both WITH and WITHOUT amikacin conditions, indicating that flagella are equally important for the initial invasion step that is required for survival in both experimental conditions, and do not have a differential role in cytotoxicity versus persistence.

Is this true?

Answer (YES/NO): YES